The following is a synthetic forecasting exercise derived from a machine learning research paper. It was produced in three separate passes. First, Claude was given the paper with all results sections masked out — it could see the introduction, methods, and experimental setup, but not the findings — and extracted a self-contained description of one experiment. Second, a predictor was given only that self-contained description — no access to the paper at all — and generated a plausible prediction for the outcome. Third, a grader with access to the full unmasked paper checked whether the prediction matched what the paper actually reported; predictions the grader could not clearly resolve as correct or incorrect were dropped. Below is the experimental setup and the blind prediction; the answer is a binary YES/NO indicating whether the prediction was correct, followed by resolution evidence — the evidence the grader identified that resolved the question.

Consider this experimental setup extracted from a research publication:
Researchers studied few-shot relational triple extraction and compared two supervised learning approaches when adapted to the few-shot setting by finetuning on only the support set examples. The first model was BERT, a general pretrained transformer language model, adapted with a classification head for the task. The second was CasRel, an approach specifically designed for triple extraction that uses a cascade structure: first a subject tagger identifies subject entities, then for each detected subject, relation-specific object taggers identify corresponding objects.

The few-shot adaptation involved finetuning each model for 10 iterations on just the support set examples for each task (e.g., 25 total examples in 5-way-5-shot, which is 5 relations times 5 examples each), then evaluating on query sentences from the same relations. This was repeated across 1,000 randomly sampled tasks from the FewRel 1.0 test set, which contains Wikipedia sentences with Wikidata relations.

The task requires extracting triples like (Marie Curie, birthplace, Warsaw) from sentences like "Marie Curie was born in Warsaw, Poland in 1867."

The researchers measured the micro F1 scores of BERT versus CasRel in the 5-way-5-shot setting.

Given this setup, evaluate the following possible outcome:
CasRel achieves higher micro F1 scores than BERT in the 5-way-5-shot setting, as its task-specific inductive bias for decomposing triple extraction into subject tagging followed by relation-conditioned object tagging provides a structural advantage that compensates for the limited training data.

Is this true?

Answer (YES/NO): NO